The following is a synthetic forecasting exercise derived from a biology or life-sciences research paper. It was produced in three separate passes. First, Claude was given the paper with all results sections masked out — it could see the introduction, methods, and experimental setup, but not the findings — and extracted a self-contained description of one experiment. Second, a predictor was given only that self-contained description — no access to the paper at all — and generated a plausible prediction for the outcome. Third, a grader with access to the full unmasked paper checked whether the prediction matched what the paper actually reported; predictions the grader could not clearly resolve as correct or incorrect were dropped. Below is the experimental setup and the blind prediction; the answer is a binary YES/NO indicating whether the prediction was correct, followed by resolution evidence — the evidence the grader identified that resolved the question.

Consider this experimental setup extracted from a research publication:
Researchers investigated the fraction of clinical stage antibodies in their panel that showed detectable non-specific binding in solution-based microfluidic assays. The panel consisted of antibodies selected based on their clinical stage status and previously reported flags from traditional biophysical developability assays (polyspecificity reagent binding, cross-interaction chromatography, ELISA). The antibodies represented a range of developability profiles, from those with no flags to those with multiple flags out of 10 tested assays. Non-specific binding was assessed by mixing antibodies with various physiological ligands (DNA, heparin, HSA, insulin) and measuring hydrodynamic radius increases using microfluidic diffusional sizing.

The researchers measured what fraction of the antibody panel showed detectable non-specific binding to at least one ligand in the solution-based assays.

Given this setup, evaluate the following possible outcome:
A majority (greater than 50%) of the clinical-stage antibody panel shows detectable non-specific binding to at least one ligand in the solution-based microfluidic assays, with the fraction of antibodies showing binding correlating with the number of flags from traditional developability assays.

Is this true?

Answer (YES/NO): NO